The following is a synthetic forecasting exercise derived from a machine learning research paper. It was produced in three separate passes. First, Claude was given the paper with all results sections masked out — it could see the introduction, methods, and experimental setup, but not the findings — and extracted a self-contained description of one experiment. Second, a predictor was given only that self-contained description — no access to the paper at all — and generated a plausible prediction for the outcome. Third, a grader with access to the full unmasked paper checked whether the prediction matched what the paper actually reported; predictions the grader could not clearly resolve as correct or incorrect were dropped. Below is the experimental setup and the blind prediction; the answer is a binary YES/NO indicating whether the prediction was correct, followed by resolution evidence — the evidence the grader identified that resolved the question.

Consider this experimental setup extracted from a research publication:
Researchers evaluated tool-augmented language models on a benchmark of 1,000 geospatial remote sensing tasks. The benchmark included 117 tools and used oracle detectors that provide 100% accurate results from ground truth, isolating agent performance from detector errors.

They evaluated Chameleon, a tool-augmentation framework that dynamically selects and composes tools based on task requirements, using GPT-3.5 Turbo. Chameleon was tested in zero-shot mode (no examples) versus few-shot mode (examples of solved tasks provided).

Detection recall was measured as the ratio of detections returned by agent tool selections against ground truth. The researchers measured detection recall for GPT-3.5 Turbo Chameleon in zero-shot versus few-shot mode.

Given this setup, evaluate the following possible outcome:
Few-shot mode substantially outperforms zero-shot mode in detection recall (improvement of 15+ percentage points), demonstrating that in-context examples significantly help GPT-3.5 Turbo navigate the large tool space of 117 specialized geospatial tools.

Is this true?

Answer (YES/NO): NO